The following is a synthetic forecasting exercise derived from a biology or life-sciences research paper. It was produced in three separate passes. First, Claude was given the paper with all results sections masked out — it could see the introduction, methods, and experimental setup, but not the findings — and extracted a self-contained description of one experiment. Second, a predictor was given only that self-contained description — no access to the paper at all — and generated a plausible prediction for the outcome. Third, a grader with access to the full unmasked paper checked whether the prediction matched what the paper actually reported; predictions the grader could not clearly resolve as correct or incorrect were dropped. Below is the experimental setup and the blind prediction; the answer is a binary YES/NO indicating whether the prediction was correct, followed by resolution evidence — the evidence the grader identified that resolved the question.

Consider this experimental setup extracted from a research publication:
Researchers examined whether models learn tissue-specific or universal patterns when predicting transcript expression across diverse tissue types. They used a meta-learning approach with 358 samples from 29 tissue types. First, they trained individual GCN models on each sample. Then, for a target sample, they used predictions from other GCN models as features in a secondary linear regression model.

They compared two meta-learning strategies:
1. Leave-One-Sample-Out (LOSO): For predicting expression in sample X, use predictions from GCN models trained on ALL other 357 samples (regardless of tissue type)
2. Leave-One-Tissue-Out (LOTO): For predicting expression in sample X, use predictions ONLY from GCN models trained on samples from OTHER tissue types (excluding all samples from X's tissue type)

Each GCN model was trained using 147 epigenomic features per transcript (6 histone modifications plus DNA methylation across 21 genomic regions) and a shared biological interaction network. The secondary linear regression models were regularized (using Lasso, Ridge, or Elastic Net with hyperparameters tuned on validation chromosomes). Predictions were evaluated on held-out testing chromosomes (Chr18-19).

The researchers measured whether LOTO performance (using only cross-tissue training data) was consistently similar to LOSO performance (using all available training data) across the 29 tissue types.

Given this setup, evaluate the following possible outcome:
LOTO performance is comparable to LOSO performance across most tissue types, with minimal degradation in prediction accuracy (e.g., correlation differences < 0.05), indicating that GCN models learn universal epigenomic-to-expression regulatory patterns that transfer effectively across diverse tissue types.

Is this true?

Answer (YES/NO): YES